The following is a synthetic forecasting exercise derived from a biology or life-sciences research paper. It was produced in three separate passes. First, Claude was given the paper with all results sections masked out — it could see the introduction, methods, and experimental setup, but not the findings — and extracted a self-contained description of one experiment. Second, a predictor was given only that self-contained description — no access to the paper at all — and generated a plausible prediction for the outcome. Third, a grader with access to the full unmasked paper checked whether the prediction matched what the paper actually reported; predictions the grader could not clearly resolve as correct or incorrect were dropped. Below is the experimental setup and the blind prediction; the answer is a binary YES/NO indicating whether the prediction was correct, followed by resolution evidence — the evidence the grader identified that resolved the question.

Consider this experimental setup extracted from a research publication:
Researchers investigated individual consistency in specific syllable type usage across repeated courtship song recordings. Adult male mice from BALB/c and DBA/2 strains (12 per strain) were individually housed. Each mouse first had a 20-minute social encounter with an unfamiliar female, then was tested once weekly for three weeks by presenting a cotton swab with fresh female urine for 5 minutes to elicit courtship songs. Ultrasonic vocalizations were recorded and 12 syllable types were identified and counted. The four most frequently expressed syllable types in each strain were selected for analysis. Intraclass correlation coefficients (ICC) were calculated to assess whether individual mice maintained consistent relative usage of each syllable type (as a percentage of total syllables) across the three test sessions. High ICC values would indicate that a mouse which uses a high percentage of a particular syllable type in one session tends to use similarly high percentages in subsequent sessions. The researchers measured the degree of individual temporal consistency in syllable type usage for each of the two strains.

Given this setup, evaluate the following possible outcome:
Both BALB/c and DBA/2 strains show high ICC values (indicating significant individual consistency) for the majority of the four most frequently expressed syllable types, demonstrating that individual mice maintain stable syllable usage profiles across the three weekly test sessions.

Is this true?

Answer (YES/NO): NO